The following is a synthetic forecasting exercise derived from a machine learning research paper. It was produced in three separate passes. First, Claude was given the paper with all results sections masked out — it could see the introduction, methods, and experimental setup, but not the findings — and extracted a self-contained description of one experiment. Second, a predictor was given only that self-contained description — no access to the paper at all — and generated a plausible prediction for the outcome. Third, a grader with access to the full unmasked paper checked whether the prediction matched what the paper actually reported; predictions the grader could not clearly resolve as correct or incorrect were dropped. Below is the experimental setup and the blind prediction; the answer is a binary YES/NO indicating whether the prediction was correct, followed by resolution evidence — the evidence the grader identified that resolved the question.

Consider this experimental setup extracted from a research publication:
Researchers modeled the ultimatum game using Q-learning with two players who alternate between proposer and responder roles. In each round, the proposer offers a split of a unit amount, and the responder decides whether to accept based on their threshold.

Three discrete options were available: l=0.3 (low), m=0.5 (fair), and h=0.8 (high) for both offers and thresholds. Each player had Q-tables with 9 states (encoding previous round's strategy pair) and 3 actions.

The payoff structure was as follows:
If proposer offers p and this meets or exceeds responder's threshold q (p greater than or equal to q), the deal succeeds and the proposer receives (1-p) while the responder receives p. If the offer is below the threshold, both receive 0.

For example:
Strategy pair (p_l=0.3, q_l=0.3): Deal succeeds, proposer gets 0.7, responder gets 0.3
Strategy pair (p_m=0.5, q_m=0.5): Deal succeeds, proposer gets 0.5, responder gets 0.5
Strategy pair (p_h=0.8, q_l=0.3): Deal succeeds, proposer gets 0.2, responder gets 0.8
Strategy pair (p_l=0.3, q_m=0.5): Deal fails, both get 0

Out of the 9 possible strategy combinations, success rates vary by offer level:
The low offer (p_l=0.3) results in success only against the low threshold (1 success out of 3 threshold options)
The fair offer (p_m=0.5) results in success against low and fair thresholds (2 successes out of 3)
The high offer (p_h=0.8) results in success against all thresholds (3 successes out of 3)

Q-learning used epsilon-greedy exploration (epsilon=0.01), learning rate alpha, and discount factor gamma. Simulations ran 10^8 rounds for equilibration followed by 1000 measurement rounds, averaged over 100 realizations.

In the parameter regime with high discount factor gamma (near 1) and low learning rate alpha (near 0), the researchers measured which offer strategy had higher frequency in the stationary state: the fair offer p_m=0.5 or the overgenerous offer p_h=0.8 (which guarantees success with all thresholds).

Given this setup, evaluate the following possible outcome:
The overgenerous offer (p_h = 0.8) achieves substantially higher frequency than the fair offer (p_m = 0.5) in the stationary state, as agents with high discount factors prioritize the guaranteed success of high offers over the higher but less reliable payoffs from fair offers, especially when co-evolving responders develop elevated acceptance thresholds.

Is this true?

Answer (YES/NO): NO